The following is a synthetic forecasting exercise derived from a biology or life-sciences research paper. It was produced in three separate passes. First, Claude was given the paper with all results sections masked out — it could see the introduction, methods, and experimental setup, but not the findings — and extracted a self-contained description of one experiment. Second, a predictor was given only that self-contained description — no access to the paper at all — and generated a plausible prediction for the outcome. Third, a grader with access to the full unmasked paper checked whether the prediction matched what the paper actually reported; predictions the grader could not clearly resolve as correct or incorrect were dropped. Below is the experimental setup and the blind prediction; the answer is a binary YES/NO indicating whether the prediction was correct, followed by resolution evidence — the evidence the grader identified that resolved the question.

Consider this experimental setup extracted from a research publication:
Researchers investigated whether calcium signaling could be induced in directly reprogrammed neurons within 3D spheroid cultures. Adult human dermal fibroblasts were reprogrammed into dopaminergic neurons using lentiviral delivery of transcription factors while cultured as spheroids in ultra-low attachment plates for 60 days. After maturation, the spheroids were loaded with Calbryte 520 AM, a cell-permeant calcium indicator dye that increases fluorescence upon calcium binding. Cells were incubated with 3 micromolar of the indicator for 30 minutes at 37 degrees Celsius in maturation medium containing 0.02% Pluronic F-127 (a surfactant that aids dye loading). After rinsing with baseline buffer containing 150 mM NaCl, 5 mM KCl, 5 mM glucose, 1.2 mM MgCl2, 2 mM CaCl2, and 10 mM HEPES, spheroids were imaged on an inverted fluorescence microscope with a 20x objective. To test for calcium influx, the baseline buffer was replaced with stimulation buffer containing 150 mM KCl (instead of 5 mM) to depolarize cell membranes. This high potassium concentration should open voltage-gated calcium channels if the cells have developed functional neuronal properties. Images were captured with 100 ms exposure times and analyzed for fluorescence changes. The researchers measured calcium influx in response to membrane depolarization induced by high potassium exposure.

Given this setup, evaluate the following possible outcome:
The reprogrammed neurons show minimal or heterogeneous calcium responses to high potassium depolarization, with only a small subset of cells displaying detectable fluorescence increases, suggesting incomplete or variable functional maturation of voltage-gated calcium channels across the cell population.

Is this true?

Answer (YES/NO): NO